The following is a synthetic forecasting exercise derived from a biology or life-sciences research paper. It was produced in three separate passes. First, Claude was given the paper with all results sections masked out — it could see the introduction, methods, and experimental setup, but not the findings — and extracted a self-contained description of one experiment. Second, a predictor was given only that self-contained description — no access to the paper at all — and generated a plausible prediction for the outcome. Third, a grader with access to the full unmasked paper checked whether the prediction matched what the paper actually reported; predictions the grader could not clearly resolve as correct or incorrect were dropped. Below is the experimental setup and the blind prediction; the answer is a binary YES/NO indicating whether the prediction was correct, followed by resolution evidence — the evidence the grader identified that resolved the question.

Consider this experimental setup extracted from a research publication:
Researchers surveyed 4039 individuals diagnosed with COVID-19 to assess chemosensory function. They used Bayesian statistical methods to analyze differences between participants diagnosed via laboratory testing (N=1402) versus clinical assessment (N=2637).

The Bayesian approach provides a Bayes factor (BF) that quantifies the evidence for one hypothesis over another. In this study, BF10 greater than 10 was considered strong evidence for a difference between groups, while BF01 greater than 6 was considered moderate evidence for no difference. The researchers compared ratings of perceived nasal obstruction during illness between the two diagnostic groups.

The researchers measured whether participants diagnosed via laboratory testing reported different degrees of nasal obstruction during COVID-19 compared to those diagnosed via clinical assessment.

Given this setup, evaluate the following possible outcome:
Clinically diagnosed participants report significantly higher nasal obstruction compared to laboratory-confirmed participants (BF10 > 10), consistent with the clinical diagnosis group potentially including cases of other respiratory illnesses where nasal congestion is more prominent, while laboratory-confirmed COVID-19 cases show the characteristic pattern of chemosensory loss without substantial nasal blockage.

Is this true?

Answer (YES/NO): NO